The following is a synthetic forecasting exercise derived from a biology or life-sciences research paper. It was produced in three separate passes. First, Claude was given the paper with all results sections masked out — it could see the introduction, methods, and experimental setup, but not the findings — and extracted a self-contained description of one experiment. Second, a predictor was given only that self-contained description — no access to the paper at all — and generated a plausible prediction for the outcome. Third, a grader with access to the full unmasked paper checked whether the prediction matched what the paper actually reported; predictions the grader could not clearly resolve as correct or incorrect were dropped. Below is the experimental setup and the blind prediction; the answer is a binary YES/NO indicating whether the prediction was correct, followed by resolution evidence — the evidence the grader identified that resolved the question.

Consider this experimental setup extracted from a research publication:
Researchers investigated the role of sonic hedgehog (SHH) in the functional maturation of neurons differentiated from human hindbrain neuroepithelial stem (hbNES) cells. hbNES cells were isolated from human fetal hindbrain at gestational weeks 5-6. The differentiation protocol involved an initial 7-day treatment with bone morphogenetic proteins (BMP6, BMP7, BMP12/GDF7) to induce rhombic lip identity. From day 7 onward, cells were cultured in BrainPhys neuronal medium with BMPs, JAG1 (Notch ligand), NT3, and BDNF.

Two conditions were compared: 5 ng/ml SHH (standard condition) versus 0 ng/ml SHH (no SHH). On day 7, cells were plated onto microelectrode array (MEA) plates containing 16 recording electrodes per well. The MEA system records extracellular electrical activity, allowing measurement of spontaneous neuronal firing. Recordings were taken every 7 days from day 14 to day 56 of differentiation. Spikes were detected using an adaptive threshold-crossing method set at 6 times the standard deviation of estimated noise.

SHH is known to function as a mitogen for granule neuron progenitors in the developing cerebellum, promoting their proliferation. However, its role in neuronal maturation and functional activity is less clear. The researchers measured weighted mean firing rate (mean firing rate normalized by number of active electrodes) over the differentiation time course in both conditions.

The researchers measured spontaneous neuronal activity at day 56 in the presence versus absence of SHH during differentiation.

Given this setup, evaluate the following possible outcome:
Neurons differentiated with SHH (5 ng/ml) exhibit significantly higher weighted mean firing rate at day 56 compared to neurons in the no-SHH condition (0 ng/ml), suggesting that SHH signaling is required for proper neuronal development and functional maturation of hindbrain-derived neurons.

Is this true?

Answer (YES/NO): YES